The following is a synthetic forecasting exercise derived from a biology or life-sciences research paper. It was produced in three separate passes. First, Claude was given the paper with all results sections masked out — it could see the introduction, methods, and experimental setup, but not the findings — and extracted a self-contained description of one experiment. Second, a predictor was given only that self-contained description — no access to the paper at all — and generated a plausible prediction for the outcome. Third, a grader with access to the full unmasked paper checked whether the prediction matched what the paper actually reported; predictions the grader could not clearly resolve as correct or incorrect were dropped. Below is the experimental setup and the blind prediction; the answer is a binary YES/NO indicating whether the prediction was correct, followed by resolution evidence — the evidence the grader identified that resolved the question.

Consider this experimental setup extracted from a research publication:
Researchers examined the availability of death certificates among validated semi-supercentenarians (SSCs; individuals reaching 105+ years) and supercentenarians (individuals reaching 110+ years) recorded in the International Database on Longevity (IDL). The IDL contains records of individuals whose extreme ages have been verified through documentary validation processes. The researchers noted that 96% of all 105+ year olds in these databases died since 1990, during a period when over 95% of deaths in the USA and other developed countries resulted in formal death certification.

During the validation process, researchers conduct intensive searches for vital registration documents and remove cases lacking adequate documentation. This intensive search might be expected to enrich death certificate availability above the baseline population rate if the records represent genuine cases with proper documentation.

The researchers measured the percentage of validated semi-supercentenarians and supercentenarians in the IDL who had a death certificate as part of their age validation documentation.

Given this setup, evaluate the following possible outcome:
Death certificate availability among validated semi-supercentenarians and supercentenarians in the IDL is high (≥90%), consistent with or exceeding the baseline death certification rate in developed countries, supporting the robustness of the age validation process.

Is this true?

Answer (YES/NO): NO